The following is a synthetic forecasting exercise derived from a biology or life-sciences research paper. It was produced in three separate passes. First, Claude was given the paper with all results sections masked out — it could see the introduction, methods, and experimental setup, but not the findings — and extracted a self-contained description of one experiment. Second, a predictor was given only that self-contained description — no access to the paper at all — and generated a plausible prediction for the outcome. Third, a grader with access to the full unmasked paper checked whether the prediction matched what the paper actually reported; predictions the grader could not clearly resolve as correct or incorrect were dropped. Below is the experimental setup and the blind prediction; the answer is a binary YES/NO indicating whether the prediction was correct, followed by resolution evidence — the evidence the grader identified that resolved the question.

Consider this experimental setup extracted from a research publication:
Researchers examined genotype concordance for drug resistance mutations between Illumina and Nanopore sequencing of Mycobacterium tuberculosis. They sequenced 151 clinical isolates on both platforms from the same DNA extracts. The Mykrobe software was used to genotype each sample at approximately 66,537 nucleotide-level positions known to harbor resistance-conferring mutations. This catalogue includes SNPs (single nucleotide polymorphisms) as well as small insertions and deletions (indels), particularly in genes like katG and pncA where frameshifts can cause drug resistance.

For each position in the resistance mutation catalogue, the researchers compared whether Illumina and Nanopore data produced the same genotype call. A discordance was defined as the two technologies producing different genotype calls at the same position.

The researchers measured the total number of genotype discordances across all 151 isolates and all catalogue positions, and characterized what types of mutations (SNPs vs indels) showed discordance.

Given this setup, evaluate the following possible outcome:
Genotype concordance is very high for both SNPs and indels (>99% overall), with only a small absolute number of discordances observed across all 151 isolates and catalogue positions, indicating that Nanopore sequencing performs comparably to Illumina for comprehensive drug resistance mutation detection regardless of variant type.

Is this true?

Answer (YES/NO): NO